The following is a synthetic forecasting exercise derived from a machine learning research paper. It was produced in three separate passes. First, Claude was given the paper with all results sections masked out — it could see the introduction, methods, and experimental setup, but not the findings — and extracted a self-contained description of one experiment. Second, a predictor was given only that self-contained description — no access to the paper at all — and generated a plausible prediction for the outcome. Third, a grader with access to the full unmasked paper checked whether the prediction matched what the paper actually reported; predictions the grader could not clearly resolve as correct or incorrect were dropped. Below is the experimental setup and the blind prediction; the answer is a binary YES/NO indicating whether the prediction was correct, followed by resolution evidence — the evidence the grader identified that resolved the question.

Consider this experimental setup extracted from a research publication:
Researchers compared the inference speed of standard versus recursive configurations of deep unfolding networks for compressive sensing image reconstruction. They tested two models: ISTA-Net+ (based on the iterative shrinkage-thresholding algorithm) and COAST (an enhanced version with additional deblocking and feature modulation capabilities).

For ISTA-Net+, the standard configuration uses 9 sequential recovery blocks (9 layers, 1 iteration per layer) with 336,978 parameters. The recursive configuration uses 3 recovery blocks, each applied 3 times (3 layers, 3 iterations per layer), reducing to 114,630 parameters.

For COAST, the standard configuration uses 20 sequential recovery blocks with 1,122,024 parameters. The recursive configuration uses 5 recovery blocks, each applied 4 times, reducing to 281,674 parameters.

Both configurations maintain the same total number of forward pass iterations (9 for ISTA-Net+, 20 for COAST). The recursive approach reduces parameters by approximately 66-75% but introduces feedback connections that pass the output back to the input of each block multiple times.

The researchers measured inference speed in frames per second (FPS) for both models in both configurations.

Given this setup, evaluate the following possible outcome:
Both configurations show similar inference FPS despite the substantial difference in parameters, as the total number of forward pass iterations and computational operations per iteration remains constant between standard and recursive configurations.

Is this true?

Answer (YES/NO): NO